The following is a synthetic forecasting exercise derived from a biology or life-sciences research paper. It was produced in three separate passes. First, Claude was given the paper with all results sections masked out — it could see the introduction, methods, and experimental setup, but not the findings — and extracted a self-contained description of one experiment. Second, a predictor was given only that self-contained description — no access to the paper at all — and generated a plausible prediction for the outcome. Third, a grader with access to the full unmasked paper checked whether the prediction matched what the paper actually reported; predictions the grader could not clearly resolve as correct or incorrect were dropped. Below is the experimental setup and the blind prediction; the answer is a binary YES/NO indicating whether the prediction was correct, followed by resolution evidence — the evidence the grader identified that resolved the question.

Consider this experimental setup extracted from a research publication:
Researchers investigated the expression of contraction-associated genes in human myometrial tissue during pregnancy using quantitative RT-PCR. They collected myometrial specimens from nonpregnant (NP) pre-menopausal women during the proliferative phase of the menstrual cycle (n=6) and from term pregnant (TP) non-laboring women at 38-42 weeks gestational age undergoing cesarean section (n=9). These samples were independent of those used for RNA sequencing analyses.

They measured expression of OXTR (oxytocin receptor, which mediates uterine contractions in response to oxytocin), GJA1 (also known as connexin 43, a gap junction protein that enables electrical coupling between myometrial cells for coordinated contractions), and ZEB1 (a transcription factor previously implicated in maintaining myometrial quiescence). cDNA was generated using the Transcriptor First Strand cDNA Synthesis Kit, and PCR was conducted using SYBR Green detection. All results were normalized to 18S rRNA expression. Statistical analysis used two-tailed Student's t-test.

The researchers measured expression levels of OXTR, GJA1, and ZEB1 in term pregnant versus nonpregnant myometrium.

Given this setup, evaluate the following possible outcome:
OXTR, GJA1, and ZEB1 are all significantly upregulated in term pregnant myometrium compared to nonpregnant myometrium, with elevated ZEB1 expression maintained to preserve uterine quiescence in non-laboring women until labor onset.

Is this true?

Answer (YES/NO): YES